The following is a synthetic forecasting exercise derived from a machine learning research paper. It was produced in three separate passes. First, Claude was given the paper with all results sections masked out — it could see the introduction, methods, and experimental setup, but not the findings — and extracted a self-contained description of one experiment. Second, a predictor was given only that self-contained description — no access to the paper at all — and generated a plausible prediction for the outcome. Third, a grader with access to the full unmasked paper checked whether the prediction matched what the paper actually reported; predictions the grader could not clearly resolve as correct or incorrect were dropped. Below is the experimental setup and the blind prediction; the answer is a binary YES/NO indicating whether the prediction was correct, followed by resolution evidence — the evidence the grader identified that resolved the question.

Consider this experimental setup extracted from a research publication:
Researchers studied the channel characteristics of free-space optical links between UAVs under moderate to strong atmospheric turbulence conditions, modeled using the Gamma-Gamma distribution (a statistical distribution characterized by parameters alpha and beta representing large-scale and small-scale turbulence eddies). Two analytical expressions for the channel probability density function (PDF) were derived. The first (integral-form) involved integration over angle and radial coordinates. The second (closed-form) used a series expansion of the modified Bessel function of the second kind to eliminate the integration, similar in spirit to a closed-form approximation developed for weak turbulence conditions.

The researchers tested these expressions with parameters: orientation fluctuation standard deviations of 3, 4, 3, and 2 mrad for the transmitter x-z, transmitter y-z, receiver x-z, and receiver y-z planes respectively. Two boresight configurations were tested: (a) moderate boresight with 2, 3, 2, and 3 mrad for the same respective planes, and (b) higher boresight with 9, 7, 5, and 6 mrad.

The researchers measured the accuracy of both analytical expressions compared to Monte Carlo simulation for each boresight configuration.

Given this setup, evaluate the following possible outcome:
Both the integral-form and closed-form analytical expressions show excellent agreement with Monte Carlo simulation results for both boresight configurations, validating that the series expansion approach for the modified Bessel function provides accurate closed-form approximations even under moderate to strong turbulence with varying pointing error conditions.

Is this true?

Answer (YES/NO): NO